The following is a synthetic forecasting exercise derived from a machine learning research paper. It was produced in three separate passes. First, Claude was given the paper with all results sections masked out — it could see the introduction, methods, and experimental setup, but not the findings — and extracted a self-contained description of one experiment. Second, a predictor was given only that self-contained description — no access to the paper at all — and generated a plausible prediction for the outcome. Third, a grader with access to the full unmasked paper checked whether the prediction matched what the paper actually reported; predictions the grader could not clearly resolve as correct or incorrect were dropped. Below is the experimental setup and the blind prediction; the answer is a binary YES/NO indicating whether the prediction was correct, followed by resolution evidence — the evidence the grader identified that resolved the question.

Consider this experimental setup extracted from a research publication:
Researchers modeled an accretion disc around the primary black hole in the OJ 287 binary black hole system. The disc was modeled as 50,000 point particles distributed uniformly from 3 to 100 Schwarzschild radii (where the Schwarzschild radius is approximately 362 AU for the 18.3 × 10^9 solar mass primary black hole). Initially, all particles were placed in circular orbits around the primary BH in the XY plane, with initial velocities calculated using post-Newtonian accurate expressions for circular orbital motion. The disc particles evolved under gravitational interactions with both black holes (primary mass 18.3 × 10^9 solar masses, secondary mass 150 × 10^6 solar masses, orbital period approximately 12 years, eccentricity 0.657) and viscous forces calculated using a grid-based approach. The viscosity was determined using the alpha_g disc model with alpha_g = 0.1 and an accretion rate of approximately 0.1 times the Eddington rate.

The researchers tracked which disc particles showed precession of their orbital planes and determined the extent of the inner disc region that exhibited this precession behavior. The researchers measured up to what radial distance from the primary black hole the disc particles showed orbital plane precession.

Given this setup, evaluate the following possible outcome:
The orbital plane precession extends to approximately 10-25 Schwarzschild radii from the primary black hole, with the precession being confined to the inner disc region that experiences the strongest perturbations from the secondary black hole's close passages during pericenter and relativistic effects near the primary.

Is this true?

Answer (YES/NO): NO